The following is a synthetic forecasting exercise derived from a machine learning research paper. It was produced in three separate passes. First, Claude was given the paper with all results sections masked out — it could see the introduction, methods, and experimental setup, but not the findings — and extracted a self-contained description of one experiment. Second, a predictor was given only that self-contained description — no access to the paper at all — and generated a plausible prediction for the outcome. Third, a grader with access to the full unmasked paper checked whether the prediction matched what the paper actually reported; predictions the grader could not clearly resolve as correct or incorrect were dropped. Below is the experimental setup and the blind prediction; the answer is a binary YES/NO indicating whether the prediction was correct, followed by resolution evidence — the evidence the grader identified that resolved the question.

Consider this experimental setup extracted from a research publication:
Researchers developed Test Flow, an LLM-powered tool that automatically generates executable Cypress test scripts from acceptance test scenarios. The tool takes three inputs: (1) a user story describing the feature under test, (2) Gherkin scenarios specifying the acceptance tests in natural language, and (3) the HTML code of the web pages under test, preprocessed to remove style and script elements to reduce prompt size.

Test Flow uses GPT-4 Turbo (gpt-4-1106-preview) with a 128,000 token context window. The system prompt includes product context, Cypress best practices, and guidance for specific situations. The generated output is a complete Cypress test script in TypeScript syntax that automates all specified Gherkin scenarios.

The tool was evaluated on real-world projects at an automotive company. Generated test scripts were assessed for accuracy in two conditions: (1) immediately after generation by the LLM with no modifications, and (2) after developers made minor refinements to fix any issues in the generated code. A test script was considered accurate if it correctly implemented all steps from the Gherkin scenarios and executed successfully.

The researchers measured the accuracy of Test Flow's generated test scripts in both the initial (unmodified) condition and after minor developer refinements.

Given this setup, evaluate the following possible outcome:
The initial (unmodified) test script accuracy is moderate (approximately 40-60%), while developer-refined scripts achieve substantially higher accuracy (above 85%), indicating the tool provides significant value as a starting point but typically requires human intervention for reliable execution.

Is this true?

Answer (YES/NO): YES